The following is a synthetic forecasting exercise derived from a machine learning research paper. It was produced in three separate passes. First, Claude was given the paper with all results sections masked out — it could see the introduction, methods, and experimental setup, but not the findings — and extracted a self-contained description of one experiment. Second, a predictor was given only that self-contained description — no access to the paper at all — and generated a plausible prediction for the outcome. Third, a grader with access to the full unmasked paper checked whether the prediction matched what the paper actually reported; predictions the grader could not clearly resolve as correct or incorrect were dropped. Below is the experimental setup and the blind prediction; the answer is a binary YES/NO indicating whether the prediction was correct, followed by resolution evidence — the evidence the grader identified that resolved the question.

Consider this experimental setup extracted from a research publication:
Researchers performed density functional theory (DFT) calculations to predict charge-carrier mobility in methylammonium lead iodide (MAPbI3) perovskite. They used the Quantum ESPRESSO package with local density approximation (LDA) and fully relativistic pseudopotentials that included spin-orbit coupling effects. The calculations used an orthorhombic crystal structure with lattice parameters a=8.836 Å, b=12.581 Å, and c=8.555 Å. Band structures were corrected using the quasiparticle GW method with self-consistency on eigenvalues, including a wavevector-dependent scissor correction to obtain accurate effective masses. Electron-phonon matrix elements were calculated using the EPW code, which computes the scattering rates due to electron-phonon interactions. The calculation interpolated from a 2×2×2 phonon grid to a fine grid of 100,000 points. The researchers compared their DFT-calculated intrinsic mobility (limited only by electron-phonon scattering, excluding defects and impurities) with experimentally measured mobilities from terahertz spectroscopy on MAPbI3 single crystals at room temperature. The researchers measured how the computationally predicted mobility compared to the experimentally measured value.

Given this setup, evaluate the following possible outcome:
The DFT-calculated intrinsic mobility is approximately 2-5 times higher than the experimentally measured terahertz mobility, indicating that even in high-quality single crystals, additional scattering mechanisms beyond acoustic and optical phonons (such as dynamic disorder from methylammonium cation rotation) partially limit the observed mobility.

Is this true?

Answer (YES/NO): NO